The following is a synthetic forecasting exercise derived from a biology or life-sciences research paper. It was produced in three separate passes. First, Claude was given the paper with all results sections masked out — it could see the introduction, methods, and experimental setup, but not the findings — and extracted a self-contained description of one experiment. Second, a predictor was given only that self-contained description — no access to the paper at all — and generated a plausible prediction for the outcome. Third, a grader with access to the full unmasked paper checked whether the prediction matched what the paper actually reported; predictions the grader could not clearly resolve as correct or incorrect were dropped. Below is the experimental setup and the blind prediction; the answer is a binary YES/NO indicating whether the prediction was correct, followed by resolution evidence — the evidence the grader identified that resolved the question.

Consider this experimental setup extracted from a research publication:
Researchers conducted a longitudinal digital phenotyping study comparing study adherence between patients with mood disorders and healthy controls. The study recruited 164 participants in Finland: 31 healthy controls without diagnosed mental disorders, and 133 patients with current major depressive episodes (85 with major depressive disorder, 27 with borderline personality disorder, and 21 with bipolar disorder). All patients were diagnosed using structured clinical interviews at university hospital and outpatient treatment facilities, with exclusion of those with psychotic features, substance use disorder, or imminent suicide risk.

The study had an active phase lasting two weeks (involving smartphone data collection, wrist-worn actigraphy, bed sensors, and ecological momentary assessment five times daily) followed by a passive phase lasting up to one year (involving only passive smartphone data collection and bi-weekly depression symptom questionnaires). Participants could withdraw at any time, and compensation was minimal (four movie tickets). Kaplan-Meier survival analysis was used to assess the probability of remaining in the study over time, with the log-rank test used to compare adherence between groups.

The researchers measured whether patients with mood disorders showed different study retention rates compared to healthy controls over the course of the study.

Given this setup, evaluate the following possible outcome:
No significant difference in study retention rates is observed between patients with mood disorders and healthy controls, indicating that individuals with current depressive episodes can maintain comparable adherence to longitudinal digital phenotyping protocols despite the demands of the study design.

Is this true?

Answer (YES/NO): YES